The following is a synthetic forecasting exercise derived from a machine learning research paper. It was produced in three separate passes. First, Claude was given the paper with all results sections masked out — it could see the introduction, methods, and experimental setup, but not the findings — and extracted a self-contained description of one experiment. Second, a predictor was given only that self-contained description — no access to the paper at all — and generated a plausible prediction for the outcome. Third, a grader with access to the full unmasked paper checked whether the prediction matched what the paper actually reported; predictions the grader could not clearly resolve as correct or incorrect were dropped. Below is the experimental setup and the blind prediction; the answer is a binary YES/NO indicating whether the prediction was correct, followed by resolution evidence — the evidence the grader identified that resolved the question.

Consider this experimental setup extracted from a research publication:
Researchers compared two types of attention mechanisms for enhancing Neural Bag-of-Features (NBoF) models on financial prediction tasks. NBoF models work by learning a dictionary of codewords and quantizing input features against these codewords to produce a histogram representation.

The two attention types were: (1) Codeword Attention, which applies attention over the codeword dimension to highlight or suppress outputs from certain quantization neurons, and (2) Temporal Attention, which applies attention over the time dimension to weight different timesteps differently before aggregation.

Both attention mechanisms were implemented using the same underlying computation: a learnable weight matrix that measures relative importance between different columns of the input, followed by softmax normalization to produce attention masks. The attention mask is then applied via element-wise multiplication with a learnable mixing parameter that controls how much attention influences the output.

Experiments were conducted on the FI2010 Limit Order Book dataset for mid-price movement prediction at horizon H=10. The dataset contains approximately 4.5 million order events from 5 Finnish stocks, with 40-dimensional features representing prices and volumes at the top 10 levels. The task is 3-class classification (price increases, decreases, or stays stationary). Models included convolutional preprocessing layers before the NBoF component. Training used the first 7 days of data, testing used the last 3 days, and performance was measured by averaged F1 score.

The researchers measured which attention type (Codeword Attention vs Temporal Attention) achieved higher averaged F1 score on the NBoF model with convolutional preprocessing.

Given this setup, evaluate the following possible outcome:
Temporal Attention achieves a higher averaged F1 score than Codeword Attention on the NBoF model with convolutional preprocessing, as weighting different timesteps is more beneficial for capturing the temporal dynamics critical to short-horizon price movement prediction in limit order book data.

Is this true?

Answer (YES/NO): YES